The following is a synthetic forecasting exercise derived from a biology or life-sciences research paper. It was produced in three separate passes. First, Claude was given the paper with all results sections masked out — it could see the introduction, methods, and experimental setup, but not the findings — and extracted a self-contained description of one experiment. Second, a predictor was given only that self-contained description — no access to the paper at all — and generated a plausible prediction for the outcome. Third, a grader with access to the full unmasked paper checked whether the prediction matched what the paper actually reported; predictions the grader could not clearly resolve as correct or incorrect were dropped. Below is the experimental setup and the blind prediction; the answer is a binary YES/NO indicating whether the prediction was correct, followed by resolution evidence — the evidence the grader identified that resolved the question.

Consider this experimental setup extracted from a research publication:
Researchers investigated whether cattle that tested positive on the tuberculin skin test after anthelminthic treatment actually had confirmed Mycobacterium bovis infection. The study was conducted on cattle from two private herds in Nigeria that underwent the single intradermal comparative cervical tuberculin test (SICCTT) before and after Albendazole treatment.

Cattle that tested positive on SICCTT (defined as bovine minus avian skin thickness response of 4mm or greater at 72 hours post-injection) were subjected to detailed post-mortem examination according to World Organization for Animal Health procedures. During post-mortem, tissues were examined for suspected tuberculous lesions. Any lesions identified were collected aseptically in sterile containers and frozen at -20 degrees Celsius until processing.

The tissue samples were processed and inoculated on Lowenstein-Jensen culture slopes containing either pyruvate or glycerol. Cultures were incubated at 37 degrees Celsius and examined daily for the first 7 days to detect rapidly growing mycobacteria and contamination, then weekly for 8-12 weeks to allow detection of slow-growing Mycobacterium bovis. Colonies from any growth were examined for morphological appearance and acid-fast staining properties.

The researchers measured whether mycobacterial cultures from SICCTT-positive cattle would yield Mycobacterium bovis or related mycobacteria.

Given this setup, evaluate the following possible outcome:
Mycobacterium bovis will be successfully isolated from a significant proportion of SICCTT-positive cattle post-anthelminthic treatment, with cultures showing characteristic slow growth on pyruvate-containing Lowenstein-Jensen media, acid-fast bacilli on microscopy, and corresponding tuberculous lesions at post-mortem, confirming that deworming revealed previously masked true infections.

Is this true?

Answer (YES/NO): NO